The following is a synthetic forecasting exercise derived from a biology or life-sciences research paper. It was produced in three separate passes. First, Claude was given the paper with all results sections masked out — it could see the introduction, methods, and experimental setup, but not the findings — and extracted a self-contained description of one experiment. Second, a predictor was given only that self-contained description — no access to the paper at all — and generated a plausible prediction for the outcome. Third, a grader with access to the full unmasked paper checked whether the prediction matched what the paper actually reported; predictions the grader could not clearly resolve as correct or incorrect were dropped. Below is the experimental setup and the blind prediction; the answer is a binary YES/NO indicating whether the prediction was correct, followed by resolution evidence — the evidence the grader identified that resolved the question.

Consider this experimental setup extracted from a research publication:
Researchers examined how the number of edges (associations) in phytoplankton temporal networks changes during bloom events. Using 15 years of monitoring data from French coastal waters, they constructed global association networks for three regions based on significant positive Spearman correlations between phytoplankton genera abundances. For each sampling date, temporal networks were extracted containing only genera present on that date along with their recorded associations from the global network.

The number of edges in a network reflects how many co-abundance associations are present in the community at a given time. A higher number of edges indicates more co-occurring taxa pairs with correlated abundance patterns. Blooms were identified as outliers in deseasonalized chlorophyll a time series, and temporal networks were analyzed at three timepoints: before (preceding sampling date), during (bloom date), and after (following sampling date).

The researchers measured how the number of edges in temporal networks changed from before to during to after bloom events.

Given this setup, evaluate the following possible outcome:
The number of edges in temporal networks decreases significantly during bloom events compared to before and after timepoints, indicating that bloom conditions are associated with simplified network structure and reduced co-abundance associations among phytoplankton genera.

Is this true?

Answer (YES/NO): NO